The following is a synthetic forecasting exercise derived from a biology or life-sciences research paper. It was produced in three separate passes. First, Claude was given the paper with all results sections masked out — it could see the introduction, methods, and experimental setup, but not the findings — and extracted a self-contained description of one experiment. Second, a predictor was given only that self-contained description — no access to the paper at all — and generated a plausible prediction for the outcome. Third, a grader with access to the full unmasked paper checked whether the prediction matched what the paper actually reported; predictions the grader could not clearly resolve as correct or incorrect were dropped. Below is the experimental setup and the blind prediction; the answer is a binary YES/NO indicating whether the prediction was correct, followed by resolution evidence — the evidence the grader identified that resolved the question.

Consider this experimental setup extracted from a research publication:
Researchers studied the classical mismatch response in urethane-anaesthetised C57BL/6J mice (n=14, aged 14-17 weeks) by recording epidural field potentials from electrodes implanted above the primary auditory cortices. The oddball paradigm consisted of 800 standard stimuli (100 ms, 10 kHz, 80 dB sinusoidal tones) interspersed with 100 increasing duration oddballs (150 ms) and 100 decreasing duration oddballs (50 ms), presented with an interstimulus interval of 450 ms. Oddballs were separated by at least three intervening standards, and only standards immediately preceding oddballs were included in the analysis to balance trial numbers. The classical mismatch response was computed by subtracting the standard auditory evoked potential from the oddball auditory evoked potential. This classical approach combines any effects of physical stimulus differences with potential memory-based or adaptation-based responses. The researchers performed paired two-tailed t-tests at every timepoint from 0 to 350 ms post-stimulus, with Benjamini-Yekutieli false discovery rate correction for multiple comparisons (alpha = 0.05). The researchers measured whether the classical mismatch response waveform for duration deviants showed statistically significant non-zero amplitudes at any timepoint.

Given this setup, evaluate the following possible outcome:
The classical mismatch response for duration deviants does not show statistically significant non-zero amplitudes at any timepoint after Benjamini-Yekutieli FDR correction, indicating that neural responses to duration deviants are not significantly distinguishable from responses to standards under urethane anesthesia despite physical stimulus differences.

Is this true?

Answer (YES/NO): NO